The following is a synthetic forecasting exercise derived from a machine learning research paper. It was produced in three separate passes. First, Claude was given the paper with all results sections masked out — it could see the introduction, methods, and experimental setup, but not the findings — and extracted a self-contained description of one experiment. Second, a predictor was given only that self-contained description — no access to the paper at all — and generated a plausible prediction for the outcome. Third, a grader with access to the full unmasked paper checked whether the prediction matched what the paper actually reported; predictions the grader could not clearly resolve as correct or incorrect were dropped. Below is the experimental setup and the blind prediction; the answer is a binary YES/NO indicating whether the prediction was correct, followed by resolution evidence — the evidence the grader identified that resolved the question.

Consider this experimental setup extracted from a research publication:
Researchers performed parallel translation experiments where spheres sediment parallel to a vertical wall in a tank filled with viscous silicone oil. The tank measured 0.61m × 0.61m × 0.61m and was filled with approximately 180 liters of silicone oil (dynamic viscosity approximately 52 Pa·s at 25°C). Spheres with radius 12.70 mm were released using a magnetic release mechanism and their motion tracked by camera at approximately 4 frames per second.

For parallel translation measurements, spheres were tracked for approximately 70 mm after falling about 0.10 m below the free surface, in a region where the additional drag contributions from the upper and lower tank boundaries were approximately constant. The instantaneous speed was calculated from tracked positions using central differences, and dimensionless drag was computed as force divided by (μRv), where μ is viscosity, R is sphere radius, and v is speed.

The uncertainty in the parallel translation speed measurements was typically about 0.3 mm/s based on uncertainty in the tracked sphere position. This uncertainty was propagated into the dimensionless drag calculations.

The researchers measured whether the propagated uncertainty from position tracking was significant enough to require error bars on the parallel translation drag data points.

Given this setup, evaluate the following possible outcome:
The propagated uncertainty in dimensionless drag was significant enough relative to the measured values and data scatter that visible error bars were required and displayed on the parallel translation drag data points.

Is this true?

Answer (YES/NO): YES